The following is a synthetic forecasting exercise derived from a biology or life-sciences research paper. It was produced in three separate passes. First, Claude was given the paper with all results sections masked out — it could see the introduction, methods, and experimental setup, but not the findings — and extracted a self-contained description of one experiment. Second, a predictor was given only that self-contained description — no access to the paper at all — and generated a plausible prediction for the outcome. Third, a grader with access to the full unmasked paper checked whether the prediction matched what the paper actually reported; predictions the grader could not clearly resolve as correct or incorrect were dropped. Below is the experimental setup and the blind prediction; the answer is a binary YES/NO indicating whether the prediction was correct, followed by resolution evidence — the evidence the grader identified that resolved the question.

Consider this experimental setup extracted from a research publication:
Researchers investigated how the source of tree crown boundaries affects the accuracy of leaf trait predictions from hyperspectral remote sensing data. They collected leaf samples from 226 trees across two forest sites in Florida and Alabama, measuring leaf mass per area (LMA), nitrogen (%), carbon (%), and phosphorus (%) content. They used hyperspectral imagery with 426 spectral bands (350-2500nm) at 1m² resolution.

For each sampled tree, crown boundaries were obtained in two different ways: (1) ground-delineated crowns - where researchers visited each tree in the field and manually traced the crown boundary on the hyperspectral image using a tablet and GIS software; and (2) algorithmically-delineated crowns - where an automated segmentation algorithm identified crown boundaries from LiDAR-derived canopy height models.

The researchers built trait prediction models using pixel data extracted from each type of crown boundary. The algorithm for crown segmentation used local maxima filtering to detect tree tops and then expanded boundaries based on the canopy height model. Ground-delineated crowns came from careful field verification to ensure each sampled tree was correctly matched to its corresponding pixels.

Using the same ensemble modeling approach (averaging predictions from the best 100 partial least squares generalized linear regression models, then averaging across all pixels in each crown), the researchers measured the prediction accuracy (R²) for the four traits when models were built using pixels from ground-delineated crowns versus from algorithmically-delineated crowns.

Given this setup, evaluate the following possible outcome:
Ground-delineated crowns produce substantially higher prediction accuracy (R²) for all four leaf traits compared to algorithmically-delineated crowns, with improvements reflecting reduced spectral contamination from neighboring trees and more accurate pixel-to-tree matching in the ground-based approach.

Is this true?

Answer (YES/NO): NO